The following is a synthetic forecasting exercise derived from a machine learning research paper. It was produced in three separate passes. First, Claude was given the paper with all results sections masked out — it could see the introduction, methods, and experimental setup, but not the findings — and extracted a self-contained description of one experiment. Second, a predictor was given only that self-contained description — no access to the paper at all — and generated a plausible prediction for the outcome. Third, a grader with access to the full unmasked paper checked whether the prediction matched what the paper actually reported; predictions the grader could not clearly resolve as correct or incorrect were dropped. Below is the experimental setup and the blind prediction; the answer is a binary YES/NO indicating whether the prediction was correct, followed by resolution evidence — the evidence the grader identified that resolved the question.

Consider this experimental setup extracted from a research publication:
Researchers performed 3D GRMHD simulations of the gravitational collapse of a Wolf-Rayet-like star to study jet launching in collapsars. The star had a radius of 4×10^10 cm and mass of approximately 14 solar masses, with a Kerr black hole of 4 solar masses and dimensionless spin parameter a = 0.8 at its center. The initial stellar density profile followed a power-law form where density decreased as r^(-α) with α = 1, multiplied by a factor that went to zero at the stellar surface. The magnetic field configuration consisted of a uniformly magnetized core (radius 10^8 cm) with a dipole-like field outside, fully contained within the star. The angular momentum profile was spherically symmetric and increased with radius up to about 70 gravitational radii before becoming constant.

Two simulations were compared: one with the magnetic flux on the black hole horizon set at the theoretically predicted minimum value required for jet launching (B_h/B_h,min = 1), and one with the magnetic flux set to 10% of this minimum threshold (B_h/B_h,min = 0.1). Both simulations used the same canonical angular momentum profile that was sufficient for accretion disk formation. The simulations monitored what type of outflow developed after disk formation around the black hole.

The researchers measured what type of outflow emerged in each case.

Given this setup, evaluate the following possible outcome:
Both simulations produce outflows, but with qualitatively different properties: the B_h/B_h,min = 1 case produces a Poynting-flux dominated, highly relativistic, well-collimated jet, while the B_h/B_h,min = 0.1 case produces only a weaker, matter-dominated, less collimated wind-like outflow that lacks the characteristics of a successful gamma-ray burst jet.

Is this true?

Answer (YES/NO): NO